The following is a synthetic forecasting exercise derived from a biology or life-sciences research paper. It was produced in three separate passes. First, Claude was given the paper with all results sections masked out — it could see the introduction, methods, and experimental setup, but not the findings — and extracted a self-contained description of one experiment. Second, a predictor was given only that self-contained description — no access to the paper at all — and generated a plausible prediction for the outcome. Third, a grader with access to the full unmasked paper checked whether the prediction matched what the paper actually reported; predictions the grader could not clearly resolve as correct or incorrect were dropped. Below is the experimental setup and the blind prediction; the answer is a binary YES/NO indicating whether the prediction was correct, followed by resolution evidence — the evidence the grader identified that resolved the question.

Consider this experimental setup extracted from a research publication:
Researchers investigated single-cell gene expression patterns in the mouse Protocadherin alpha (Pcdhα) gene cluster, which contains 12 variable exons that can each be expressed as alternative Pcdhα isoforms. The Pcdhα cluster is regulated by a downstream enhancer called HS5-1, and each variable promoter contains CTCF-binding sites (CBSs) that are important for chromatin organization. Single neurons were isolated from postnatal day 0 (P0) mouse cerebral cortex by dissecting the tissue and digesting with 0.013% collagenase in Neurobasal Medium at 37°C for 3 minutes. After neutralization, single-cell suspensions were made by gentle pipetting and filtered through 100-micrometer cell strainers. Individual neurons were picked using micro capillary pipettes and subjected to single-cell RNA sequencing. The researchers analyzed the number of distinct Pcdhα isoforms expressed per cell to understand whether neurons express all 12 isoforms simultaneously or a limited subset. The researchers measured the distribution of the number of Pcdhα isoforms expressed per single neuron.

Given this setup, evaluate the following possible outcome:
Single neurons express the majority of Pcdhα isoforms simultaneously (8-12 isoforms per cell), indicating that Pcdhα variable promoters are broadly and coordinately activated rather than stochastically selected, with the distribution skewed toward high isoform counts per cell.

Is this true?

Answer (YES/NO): NO